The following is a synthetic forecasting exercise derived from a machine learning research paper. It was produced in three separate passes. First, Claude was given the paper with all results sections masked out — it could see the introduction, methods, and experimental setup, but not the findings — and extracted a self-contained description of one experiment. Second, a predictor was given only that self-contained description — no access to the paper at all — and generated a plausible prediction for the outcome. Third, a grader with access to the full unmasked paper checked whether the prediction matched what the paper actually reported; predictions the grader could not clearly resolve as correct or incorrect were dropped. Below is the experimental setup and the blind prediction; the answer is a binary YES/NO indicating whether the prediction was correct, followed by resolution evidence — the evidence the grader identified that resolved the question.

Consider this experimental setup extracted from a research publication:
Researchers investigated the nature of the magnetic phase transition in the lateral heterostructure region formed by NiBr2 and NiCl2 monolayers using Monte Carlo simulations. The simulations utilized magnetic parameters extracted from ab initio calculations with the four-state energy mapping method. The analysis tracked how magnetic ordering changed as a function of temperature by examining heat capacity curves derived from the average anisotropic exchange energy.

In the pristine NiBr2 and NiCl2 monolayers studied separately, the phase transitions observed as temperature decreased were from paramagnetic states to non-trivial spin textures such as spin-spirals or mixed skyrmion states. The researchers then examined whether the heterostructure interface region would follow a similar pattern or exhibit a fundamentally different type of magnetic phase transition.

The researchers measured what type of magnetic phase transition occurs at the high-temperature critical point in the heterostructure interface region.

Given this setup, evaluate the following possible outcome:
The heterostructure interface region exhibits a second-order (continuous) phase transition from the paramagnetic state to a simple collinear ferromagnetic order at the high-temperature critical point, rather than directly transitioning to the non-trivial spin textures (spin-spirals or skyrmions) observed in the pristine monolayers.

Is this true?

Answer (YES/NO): YES